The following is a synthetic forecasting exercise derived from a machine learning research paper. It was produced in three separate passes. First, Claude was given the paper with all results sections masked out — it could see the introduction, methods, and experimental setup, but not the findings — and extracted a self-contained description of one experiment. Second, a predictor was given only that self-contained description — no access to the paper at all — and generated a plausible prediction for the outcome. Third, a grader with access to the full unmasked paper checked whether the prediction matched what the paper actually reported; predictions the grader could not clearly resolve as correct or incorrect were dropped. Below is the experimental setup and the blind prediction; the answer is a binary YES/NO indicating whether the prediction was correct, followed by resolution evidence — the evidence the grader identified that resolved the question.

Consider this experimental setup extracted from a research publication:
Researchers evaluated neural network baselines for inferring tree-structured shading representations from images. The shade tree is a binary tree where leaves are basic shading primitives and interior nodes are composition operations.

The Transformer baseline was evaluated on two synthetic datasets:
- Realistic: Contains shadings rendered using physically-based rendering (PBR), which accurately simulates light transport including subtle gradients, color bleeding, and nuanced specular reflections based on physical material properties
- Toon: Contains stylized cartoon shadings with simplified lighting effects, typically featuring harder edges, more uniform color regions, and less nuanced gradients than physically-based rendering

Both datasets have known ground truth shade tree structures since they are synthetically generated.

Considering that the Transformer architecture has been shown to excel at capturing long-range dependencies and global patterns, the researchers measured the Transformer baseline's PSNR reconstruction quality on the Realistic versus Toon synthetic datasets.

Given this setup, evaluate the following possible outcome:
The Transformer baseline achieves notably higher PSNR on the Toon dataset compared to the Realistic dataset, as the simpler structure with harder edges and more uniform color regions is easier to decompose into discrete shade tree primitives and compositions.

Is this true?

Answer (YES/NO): YES